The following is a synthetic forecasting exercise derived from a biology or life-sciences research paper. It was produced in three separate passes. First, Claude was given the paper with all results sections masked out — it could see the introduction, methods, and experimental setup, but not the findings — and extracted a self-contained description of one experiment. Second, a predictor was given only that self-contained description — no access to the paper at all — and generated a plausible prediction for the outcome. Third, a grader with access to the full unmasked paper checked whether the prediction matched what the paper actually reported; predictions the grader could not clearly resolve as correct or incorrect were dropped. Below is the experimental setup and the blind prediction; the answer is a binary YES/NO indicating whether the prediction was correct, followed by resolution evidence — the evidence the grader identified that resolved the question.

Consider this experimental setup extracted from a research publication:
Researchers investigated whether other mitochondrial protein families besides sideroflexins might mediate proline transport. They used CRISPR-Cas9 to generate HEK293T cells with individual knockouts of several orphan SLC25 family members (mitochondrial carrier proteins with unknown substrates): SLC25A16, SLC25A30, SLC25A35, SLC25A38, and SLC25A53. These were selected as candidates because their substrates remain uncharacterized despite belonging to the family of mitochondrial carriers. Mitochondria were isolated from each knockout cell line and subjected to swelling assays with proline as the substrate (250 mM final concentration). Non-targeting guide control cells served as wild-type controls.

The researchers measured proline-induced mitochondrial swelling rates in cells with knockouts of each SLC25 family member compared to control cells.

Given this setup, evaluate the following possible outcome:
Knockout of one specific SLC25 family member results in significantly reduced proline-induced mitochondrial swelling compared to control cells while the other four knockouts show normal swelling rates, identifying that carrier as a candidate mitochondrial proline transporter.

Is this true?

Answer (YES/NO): NO